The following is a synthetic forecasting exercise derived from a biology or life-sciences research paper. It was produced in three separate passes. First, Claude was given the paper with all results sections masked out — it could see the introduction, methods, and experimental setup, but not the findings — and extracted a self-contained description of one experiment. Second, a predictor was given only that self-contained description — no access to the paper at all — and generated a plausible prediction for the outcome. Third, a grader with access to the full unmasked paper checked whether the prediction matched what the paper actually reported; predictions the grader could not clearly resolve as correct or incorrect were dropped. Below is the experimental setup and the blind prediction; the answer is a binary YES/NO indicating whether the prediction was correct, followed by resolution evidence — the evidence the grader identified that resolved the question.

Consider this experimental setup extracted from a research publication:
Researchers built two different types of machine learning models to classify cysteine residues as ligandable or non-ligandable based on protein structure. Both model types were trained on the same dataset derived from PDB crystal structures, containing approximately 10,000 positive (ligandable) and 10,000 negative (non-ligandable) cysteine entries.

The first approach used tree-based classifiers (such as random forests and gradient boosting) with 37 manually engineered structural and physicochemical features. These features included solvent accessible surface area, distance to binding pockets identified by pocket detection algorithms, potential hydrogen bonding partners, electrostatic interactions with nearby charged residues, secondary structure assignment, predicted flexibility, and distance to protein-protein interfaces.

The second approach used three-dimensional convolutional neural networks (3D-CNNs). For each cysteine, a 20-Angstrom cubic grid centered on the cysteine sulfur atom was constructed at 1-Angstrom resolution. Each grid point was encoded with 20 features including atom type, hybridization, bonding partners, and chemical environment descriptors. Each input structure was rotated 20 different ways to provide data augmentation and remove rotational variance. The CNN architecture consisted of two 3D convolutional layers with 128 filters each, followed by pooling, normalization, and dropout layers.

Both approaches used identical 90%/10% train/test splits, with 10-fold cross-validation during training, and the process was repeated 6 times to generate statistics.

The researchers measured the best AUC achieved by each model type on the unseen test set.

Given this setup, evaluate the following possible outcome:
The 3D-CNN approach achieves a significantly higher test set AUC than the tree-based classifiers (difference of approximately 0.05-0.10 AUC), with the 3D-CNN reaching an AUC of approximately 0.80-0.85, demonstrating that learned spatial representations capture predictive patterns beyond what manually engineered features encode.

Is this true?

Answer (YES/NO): NO